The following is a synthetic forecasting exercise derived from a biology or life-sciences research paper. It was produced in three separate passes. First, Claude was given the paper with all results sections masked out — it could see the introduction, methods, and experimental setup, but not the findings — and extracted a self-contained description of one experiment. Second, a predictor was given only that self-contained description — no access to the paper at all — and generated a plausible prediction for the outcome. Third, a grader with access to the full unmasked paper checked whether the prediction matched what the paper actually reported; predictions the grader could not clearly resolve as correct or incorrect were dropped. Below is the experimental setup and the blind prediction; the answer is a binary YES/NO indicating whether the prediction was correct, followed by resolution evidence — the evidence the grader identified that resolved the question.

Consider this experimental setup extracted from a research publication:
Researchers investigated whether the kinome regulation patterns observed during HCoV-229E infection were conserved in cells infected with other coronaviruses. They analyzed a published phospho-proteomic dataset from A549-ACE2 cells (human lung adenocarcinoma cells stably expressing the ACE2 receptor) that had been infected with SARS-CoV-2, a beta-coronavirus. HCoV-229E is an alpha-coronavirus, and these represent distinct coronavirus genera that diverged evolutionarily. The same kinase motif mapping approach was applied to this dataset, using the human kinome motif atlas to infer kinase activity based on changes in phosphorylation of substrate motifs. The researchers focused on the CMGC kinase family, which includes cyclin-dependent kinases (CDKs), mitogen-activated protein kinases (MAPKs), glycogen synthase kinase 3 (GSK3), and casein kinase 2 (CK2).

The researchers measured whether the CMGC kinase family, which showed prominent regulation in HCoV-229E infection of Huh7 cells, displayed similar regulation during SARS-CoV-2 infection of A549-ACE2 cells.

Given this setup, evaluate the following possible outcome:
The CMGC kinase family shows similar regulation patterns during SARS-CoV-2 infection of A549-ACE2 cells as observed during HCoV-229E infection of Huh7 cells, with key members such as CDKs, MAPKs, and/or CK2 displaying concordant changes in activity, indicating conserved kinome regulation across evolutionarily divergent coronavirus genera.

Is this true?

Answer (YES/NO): YES